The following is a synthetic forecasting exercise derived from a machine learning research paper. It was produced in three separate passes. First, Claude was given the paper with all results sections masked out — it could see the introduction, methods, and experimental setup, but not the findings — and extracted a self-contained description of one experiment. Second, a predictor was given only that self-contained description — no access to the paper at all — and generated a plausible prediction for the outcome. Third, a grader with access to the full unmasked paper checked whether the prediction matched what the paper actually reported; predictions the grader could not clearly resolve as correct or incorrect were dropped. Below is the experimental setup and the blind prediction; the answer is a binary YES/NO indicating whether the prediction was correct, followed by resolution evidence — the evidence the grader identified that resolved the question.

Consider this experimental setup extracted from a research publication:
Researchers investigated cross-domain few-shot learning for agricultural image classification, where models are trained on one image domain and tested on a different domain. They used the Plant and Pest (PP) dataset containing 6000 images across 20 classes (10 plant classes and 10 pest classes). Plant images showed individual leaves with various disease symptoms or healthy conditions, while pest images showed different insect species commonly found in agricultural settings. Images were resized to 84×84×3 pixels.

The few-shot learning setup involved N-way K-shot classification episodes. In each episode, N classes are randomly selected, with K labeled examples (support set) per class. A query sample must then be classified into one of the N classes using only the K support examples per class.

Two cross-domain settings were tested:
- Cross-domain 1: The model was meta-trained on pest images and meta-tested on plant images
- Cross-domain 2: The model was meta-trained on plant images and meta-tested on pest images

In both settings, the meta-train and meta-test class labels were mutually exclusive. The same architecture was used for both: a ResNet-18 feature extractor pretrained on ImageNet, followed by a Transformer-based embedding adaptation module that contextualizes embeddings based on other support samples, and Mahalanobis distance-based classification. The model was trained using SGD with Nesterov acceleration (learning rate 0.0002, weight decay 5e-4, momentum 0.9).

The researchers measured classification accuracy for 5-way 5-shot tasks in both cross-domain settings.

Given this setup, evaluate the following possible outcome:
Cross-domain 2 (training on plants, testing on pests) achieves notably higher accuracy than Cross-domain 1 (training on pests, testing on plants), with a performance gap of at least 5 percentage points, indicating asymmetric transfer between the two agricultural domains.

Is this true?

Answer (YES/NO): NO